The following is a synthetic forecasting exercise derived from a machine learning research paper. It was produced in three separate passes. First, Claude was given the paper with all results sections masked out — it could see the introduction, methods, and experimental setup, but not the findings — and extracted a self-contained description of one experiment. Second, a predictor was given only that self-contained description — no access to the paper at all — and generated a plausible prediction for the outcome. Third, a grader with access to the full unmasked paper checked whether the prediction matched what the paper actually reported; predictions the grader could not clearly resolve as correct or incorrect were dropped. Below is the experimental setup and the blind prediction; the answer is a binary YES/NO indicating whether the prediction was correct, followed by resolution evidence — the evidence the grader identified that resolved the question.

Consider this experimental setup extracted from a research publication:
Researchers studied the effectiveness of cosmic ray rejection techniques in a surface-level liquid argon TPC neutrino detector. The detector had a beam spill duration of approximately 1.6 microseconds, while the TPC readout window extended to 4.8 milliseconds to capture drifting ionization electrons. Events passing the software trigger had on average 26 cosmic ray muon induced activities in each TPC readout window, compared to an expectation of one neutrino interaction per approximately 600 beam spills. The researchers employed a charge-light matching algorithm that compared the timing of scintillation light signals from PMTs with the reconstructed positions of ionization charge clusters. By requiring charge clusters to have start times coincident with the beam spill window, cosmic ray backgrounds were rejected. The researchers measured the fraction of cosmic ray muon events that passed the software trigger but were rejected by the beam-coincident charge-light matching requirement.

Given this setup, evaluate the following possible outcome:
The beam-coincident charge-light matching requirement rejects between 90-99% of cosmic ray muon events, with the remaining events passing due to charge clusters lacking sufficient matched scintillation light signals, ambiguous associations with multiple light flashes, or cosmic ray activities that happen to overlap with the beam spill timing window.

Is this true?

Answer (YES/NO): NO